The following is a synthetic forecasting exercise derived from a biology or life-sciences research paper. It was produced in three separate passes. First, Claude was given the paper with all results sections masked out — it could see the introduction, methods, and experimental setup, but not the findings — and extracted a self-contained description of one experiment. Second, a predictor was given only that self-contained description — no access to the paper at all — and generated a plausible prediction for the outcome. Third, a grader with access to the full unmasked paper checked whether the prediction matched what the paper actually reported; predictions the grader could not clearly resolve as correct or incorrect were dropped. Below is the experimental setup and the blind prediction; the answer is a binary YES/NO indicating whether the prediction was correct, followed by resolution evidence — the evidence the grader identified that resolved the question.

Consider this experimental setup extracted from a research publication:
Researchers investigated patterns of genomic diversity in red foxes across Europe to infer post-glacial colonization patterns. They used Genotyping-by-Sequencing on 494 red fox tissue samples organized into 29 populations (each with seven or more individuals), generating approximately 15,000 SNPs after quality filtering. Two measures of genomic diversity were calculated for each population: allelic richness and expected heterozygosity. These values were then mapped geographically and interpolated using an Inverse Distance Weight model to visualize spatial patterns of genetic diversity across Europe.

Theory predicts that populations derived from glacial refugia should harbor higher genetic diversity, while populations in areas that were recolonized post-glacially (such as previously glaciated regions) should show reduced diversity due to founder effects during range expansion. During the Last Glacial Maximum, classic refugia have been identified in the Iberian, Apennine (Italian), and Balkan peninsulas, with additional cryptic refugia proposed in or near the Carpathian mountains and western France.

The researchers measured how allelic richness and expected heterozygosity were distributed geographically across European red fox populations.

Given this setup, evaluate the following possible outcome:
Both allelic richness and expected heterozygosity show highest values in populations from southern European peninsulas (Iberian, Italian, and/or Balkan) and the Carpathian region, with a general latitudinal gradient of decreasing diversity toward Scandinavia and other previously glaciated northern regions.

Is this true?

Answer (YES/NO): NO